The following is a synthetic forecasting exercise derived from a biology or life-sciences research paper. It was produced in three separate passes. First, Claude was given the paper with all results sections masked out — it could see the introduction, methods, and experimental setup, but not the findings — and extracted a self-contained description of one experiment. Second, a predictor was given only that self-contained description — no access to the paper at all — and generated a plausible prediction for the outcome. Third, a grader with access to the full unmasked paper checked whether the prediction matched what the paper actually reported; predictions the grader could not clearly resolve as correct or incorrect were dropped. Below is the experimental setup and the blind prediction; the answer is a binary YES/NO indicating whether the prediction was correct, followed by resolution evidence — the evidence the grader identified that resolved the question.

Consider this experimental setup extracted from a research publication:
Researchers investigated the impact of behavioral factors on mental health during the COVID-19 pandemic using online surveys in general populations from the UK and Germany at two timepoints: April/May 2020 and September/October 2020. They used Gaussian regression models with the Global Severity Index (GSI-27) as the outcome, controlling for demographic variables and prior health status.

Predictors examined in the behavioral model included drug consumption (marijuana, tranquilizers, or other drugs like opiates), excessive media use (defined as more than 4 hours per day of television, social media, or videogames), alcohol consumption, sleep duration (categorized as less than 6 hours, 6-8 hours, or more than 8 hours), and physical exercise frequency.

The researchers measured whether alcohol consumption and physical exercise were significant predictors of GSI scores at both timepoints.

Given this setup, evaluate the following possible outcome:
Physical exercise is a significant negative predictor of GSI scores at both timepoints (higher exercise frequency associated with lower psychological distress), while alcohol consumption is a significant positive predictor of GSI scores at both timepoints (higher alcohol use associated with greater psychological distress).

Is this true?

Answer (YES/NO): NO